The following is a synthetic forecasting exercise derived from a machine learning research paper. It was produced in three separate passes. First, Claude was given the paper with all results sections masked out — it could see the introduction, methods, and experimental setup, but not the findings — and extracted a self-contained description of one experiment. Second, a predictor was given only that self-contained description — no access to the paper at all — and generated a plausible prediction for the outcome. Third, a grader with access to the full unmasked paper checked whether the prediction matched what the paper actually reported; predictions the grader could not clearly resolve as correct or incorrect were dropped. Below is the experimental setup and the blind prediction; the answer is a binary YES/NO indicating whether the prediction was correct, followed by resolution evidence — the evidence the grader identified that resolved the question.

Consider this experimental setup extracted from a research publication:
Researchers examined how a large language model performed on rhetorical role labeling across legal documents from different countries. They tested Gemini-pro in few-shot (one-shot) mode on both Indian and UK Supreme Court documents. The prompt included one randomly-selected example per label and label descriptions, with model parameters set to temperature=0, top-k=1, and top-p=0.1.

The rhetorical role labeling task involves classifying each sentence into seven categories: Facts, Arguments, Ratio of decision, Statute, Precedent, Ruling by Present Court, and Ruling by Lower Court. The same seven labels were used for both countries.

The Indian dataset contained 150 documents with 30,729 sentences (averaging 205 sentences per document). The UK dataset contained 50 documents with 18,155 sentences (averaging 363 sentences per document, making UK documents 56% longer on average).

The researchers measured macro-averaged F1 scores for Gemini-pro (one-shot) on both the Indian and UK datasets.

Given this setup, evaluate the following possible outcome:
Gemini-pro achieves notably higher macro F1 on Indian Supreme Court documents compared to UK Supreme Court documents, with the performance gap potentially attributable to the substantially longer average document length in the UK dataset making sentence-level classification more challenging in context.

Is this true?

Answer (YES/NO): YES